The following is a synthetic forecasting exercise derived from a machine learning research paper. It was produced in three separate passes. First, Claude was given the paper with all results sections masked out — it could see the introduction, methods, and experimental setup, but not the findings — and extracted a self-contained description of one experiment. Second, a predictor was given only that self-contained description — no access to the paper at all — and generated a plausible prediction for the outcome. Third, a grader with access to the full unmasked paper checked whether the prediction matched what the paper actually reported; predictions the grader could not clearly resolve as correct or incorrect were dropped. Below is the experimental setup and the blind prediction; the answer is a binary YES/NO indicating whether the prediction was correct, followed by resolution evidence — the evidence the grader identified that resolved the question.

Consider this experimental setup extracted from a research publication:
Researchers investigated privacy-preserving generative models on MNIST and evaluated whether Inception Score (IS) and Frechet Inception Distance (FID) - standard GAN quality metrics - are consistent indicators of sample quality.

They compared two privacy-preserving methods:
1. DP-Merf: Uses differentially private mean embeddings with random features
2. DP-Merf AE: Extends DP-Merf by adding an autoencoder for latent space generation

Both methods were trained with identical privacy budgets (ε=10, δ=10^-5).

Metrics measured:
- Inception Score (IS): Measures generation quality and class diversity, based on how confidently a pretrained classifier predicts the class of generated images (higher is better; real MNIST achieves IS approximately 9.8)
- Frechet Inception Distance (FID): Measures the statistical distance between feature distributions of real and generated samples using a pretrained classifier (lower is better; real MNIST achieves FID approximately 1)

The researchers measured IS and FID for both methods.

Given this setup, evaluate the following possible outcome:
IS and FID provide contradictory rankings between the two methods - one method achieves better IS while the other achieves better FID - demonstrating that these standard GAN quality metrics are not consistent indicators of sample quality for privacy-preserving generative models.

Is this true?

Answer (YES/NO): NO